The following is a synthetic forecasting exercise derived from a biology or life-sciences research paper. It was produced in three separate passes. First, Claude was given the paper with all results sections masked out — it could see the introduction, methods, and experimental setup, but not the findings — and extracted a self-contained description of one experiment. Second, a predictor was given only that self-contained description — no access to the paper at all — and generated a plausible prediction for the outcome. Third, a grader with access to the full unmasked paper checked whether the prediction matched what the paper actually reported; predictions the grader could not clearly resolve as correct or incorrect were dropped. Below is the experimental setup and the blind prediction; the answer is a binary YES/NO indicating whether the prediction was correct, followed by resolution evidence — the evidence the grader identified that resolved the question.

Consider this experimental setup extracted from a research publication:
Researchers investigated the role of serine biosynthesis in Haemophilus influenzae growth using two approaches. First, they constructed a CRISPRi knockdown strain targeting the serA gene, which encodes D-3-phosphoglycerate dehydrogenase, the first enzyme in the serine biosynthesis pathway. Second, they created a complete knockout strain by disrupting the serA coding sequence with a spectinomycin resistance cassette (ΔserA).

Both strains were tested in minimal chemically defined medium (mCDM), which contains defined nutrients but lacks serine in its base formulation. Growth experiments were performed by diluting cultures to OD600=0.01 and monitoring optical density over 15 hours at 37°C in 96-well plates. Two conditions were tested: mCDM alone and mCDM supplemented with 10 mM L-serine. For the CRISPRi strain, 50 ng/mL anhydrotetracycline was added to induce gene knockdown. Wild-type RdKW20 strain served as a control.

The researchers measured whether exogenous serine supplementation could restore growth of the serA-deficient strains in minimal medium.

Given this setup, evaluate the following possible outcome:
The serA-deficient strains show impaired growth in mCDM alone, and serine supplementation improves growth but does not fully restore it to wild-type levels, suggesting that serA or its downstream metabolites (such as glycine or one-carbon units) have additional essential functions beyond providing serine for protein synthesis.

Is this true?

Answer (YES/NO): NO